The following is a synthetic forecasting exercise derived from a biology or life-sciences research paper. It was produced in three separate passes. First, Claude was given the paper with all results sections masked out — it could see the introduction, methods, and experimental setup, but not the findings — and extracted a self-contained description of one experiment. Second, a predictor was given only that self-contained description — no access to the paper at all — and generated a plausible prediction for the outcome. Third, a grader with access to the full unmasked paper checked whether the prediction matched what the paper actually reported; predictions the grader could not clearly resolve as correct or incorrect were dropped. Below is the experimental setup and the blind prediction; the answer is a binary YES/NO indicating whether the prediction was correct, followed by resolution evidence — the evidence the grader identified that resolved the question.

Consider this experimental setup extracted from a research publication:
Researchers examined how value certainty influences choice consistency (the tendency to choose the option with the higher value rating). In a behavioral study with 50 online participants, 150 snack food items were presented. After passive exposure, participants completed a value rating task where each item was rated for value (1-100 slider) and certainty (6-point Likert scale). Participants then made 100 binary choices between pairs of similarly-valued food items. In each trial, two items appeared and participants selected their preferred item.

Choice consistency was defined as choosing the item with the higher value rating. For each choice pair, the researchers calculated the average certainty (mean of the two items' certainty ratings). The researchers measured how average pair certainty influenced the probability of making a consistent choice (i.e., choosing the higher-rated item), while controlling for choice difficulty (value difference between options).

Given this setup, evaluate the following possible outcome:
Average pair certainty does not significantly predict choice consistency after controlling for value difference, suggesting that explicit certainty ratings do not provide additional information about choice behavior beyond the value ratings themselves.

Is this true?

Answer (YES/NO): YES